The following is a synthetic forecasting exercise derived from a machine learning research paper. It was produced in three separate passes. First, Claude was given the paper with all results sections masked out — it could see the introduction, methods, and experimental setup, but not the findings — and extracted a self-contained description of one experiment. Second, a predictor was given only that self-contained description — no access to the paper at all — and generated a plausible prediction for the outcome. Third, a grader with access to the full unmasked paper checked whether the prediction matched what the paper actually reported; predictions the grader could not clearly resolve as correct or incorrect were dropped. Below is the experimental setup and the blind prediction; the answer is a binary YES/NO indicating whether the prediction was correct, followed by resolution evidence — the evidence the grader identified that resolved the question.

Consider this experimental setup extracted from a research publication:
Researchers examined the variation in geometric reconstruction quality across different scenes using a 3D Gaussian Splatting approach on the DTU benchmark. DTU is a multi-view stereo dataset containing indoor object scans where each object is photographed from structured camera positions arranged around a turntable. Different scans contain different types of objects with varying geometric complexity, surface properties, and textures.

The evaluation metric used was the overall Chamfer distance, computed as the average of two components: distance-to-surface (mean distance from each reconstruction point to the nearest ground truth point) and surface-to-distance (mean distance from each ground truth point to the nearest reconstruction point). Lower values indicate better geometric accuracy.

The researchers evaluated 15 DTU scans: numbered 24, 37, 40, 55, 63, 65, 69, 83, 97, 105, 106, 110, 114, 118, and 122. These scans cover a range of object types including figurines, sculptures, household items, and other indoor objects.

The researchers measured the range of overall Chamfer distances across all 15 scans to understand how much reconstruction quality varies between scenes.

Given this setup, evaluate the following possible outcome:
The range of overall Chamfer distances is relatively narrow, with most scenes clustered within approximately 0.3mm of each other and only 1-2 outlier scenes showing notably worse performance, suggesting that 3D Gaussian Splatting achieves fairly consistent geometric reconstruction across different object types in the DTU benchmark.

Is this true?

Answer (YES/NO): NO